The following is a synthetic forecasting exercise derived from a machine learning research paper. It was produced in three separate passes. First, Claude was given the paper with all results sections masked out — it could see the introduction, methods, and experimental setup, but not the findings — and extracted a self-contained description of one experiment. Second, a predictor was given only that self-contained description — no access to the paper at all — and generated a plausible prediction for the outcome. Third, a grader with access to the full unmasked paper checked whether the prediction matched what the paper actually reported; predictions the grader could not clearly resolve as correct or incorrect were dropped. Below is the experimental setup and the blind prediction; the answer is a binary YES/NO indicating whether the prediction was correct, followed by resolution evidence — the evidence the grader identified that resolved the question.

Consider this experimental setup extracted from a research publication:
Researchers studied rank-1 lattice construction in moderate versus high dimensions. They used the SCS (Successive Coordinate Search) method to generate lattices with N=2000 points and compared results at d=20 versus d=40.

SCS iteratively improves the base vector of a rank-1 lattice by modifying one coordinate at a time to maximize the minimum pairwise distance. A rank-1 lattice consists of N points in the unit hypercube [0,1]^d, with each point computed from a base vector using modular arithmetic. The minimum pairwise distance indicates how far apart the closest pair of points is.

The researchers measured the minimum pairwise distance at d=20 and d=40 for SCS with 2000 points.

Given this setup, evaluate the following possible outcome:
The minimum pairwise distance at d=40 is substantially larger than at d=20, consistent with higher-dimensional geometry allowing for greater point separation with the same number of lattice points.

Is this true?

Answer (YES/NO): YES